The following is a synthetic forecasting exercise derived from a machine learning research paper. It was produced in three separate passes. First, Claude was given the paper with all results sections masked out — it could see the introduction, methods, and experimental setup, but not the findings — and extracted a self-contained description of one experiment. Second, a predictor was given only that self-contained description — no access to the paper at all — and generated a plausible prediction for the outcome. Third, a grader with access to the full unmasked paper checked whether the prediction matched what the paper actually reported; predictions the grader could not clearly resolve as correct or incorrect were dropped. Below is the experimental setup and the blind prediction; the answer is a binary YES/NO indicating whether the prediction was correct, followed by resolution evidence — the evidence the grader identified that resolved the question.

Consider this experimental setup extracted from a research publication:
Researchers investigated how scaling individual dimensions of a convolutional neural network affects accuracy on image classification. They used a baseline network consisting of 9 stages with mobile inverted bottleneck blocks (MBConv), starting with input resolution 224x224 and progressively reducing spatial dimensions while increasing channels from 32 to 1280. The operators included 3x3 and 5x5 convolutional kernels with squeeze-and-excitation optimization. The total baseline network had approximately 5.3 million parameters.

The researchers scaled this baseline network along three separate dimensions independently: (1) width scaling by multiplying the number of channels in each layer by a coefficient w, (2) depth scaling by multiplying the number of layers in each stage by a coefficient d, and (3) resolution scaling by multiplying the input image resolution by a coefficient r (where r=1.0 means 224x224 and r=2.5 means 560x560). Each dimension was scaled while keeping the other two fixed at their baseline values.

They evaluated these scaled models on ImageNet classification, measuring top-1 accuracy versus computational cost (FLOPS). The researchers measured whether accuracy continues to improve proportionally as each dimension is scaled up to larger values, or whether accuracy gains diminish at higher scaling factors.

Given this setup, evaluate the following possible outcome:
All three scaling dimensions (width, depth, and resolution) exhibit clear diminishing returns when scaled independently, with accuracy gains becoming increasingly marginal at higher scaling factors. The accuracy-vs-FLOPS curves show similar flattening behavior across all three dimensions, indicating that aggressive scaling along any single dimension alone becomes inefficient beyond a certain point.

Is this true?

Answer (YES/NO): YES